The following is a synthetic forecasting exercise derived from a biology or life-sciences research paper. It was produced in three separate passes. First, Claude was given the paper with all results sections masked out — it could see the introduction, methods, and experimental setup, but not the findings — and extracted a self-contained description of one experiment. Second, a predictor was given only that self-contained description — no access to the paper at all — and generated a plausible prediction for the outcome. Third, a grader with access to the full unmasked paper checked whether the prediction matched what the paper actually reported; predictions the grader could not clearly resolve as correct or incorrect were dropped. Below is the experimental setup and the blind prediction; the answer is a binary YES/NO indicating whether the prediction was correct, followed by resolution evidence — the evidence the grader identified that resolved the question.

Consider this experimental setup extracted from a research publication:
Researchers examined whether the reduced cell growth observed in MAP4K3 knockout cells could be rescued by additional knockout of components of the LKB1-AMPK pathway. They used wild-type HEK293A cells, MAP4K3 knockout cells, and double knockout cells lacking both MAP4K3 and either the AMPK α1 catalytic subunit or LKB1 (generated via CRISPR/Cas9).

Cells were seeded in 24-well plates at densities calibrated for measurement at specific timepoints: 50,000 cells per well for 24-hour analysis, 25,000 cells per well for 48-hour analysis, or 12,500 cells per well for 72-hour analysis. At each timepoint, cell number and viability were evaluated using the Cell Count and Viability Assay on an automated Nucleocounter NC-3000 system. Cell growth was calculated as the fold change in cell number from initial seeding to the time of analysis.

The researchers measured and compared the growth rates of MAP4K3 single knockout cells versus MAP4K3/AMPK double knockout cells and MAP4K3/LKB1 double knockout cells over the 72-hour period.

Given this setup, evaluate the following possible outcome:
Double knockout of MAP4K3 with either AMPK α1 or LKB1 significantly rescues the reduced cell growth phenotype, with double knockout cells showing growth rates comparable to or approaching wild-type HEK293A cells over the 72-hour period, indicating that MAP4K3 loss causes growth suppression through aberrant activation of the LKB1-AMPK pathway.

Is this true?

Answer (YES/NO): YES